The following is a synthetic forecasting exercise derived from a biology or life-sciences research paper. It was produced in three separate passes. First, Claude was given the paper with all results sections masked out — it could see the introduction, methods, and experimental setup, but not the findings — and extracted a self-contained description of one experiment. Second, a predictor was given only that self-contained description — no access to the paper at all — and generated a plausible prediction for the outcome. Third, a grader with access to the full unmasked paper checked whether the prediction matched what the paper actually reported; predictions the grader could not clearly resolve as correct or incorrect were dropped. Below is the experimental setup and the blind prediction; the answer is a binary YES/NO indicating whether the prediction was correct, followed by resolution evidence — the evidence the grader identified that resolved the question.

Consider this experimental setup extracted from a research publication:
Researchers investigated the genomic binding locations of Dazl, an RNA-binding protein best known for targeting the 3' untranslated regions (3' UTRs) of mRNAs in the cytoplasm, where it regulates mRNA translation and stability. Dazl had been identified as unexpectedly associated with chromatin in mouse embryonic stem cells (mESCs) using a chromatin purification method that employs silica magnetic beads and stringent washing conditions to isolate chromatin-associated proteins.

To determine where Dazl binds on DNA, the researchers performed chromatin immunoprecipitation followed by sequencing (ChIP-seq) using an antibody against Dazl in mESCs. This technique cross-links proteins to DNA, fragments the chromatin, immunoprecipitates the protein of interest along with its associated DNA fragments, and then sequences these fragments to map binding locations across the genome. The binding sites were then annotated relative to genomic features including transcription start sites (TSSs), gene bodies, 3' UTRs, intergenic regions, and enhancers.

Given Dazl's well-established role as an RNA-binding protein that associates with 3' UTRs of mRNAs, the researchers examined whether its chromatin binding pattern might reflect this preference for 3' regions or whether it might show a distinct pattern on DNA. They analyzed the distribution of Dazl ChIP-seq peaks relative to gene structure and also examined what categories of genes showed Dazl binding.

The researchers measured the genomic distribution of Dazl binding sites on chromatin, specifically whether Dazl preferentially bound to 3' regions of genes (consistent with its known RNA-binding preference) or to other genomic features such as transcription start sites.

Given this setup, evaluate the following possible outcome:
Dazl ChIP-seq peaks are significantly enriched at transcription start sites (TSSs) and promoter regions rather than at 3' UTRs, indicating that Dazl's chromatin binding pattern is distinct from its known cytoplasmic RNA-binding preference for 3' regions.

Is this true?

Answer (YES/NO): YES